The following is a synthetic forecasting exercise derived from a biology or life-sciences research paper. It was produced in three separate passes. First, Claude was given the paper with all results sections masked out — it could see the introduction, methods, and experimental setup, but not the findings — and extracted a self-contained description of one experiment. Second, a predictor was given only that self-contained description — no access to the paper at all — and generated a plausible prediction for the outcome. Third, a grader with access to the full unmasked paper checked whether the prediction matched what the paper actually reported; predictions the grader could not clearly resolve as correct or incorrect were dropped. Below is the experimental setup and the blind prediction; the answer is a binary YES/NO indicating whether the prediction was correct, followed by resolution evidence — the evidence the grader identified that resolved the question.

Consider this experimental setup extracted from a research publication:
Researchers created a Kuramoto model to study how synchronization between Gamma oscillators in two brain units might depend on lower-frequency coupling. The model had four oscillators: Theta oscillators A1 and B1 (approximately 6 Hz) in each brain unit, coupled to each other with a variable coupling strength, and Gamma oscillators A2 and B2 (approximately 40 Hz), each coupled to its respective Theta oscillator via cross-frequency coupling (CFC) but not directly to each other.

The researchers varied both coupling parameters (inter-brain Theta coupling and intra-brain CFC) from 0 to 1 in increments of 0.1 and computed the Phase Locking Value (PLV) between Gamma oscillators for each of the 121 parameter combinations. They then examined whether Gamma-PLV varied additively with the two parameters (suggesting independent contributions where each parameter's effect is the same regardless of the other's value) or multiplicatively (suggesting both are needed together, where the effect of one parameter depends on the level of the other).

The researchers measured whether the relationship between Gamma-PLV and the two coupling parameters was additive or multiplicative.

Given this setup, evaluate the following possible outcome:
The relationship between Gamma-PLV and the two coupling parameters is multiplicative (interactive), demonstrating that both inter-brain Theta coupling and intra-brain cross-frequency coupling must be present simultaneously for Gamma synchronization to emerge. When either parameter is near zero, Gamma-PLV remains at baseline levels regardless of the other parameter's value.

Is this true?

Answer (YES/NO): YES